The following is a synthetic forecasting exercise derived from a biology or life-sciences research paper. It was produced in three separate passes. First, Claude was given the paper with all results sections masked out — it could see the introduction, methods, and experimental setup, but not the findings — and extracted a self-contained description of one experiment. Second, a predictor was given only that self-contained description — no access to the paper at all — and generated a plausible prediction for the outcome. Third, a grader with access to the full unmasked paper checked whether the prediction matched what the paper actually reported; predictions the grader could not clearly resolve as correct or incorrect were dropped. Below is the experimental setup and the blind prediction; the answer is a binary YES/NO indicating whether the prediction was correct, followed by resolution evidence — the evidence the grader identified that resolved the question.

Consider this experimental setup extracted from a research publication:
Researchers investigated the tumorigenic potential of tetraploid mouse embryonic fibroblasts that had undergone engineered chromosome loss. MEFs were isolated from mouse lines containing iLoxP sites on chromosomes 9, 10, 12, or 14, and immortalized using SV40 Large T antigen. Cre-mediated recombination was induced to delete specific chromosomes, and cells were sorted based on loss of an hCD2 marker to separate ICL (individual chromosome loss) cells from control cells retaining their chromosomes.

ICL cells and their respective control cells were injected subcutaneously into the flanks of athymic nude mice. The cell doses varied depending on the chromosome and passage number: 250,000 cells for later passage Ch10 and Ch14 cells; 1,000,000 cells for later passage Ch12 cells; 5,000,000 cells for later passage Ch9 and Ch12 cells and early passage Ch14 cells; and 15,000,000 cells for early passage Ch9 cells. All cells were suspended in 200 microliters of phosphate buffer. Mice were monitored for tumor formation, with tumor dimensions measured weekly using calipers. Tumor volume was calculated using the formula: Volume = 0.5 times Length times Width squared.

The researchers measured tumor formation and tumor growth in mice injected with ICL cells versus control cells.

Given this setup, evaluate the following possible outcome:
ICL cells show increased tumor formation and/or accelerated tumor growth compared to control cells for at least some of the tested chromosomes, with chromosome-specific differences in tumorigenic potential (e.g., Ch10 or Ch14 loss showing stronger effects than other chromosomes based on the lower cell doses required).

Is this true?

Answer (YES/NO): YES